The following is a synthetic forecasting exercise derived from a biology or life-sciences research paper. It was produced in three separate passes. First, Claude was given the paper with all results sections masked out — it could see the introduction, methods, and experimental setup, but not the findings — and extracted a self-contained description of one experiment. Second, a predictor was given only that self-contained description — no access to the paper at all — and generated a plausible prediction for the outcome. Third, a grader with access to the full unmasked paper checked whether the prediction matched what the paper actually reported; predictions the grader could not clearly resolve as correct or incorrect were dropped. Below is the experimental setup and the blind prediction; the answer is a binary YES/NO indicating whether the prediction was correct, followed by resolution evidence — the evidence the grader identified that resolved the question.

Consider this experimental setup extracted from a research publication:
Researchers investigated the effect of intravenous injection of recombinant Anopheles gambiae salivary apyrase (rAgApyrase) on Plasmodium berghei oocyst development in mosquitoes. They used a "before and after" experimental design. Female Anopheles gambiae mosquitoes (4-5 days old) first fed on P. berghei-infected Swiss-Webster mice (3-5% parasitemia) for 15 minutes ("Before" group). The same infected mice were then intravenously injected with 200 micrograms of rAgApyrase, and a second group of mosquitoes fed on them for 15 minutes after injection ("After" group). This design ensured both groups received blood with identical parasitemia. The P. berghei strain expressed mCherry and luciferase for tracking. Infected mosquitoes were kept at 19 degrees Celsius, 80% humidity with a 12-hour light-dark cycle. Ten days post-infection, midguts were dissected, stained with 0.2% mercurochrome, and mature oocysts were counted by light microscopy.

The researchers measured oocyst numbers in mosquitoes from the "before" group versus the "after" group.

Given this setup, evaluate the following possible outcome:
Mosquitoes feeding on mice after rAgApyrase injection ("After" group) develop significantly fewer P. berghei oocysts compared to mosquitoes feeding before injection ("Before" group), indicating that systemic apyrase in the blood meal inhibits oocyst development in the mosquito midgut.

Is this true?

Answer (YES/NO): NO